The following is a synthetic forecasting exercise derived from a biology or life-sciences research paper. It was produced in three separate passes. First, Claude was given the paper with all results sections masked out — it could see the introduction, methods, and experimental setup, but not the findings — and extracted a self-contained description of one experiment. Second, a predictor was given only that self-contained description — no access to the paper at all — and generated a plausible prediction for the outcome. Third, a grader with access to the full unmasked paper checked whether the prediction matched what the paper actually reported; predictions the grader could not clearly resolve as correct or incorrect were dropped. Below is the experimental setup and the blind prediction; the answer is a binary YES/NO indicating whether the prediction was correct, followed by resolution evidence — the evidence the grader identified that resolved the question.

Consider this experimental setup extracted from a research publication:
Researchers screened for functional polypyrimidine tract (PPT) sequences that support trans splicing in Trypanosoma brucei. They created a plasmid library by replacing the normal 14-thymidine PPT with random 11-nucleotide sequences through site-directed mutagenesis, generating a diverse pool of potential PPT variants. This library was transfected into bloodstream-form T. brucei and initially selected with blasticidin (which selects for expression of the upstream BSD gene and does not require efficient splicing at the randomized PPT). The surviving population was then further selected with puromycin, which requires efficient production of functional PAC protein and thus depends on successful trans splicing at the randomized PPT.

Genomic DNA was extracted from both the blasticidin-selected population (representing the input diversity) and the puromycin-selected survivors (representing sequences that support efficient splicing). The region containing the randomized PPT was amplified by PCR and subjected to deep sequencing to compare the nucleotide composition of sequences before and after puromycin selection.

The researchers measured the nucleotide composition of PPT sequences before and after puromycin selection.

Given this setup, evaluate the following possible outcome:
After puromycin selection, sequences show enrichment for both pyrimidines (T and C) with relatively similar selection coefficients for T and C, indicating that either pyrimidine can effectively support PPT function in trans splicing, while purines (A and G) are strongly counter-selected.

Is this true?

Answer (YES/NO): NO